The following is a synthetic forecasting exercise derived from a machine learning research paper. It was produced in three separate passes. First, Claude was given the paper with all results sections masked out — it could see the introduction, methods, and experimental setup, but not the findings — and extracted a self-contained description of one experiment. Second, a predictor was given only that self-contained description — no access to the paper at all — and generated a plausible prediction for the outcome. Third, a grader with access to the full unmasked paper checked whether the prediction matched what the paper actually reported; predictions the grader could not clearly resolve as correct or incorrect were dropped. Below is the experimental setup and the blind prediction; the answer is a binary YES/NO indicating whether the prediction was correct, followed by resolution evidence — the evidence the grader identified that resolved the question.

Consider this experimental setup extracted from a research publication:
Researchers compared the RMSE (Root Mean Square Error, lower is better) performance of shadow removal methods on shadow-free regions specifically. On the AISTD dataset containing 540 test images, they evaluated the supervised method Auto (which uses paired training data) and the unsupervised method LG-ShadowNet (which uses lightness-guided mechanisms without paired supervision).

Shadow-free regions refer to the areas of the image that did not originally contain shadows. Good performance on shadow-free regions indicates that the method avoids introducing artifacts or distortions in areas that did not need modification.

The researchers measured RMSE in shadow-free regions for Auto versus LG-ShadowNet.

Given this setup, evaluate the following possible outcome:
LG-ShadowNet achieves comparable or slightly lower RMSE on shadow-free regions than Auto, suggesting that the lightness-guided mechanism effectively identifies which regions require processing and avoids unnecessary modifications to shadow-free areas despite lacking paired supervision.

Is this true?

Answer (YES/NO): YES